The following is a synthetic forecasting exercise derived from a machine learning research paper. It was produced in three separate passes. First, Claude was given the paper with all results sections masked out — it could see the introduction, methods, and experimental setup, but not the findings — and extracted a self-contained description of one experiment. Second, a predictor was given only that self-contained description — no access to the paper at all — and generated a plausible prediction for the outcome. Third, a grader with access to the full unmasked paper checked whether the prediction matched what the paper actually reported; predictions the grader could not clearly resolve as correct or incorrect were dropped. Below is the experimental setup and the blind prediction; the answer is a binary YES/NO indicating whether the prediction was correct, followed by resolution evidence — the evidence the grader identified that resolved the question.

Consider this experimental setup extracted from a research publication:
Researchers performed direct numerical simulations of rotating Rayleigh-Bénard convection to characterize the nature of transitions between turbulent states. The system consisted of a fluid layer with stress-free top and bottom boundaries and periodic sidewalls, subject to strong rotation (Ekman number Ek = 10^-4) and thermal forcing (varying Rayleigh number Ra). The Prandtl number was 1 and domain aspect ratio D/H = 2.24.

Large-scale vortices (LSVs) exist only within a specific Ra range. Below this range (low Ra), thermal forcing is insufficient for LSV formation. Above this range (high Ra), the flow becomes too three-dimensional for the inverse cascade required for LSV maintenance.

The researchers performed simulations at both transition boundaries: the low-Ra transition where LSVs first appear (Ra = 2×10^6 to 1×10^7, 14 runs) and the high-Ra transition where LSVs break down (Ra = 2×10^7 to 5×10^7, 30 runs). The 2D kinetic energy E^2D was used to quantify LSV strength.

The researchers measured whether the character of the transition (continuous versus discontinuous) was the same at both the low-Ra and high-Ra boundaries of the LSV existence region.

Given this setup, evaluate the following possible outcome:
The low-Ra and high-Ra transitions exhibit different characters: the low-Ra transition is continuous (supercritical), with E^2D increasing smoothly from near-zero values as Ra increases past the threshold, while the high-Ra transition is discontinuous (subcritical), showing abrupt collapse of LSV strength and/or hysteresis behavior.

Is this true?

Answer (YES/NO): NO